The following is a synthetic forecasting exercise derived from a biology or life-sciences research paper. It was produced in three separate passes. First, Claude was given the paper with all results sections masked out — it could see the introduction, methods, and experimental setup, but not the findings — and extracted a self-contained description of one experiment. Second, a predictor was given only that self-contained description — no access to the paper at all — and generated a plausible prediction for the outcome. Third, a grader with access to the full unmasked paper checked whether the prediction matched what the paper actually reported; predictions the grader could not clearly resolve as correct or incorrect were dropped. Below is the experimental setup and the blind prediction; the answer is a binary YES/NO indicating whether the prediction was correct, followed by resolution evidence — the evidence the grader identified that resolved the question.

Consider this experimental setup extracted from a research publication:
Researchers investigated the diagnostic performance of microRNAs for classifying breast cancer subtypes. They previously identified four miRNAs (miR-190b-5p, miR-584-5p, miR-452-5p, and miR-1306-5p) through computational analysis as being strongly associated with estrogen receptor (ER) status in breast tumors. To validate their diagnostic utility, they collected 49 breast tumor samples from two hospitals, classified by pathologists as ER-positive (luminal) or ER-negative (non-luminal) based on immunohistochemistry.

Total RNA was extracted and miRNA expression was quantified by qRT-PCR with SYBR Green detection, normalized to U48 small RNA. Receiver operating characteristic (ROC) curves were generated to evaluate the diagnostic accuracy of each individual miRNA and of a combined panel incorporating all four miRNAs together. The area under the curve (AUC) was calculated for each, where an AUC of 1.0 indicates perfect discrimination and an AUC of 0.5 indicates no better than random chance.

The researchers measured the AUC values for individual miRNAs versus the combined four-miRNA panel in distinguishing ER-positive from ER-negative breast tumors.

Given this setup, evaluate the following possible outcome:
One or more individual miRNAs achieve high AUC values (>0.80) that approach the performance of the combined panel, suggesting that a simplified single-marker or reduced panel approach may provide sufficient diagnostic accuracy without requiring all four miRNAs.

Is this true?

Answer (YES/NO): YES